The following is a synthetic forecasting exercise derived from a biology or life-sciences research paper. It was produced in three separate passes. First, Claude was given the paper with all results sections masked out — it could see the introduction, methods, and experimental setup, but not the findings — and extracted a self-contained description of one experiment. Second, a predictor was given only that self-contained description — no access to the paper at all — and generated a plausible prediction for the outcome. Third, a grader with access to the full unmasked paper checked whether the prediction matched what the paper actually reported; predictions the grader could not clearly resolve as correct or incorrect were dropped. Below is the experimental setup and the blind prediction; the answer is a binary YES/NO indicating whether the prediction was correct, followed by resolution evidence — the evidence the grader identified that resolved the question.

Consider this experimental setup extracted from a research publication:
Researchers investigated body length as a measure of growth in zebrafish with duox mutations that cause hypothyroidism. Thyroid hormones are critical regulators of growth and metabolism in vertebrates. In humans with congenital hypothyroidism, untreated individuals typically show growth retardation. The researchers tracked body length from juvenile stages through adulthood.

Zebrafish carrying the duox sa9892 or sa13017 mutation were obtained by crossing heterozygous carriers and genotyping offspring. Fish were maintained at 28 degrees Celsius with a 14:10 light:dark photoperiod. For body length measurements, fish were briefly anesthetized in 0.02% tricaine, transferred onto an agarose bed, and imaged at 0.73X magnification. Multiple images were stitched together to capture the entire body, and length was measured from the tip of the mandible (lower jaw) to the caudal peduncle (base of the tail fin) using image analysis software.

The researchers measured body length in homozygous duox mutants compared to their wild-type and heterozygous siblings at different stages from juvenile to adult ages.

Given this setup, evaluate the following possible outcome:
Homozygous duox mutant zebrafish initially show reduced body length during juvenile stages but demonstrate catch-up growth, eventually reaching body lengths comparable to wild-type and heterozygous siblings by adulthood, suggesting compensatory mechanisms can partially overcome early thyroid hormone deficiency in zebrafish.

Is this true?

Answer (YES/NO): YES